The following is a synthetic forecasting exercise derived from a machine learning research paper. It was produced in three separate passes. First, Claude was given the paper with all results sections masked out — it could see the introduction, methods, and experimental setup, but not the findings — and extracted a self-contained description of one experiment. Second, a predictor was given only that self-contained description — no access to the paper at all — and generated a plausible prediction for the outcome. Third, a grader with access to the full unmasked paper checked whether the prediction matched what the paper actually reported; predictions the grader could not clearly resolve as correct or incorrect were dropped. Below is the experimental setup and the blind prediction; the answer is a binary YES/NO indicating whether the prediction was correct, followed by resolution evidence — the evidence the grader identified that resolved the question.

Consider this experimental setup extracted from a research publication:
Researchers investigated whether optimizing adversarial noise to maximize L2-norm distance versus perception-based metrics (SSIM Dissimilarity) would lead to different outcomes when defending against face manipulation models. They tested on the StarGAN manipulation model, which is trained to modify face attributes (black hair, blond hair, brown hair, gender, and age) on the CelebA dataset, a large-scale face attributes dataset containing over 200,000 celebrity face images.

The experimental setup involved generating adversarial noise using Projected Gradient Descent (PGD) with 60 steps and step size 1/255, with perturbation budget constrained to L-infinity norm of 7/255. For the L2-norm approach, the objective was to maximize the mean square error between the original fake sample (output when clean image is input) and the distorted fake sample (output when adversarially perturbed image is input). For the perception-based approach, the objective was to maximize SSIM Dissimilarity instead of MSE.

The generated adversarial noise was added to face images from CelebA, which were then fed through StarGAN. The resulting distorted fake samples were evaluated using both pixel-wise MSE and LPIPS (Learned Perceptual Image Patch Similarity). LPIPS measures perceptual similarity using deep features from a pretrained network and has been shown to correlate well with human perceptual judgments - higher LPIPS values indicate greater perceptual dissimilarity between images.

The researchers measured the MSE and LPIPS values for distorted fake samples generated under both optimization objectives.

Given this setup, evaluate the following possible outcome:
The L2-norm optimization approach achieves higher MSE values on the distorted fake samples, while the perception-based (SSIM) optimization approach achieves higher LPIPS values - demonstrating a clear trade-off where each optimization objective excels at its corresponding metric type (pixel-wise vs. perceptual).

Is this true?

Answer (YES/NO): YES